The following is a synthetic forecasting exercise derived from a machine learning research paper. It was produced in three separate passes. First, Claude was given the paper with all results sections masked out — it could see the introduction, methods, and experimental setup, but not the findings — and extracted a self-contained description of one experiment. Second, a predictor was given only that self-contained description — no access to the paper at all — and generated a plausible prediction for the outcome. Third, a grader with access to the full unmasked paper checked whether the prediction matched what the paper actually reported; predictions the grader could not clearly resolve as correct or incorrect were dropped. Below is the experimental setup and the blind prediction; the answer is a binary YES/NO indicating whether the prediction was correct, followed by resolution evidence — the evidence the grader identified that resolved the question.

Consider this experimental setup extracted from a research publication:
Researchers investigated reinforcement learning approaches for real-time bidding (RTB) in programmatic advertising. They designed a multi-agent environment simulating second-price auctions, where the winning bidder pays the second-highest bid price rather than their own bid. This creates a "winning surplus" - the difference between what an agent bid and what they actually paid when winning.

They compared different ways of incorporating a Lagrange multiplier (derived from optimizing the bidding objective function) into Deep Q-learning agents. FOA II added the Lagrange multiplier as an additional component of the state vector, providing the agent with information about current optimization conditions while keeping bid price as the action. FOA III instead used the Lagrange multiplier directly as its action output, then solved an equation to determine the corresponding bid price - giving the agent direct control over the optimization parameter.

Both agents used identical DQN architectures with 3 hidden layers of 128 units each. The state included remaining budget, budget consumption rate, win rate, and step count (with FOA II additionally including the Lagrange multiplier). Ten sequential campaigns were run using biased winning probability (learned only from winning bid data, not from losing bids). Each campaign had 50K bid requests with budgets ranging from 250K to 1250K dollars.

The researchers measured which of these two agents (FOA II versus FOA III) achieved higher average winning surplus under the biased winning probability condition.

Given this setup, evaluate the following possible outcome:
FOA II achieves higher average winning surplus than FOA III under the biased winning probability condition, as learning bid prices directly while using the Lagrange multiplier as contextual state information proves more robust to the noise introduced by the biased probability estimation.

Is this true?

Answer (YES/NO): NO